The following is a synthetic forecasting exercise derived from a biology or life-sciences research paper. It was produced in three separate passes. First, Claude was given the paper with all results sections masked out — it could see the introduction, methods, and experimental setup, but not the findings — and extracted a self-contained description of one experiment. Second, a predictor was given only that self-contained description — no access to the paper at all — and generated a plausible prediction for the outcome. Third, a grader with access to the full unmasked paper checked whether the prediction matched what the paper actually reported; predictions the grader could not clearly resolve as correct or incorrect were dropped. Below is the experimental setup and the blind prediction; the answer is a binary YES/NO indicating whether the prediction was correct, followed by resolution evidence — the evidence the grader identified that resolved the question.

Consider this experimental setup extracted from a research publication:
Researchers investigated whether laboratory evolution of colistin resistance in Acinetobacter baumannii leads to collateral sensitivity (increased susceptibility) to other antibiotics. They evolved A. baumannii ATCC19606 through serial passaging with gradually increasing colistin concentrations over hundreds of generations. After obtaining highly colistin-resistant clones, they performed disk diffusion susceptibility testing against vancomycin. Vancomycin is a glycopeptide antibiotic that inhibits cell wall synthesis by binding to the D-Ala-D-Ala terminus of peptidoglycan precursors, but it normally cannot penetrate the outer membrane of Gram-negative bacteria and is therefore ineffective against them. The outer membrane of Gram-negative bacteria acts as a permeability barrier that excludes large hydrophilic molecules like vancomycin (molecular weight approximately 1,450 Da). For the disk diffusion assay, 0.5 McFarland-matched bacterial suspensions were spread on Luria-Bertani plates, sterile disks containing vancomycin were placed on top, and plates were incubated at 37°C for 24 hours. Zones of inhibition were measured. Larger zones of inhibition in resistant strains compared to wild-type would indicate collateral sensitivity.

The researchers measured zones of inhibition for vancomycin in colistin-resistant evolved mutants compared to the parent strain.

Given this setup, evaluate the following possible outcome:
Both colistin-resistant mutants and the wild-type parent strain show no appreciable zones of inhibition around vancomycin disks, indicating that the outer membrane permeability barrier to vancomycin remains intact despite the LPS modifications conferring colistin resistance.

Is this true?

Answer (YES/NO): NO